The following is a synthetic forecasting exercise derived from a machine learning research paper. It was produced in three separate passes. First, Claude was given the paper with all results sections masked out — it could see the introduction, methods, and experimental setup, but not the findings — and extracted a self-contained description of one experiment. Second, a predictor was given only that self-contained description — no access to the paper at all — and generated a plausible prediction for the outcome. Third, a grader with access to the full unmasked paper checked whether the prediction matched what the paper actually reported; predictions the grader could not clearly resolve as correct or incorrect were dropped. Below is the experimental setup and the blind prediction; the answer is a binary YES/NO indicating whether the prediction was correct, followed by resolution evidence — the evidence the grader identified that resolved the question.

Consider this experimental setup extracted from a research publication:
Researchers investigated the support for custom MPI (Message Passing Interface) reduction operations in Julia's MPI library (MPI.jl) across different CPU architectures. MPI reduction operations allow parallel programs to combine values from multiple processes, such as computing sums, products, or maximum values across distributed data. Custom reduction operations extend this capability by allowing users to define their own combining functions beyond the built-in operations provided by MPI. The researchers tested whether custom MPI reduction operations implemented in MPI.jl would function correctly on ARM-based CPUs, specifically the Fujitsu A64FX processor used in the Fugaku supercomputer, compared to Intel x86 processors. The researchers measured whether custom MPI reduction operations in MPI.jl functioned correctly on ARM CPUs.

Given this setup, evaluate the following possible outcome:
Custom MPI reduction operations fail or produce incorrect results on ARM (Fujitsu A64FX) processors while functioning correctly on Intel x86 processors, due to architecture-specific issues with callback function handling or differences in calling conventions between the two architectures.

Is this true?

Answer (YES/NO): YES